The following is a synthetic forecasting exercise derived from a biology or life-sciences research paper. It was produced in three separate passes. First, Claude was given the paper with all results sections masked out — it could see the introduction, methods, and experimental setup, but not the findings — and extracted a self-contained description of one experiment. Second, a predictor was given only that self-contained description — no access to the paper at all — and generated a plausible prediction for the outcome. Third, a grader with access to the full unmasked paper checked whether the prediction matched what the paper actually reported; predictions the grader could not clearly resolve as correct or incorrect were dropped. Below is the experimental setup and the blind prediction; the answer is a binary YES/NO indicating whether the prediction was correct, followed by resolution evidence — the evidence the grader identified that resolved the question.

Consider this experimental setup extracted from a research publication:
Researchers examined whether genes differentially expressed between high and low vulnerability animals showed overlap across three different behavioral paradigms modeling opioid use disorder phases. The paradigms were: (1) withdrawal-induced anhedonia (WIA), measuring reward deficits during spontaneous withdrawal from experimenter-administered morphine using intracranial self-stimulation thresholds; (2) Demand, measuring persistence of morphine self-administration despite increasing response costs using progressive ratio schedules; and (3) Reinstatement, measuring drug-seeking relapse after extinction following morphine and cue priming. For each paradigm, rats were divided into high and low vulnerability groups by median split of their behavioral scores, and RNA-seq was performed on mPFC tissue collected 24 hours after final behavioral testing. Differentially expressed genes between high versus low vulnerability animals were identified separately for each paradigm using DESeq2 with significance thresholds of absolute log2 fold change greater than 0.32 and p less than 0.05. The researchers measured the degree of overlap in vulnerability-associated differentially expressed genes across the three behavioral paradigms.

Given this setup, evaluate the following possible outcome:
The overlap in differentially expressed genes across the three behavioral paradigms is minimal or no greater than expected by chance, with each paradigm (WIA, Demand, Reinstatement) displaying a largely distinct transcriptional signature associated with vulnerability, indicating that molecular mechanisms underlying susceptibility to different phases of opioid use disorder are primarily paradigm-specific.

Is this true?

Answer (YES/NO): NO